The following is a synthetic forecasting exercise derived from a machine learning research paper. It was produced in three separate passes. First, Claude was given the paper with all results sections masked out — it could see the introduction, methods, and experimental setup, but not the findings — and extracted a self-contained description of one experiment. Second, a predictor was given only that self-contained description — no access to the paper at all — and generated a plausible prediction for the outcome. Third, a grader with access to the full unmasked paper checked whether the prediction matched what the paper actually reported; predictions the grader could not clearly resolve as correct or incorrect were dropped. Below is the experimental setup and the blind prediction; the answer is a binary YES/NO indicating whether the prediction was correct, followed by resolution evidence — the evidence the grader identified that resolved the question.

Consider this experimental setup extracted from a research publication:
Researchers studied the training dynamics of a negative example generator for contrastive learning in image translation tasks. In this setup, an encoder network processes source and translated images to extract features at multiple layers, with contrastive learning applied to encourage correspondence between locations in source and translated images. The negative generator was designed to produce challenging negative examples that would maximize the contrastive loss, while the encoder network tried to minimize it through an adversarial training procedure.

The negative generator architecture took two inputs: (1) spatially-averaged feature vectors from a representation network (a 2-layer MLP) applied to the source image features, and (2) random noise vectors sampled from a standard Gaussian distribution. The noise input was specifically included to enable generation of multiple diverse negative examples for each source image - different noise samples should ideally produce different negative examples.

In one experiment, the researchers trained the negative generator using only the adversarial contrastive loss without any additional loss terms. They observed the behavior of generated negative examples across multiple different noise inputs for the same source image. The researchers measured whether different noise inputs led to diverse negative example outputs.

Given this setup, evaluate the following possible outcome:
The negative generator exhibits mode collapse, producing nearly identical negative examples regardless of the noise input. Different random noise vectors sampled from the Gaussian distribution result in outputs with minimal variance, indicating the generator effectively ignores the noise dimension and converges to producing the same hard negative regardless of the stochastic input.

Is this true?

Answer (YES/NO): YES